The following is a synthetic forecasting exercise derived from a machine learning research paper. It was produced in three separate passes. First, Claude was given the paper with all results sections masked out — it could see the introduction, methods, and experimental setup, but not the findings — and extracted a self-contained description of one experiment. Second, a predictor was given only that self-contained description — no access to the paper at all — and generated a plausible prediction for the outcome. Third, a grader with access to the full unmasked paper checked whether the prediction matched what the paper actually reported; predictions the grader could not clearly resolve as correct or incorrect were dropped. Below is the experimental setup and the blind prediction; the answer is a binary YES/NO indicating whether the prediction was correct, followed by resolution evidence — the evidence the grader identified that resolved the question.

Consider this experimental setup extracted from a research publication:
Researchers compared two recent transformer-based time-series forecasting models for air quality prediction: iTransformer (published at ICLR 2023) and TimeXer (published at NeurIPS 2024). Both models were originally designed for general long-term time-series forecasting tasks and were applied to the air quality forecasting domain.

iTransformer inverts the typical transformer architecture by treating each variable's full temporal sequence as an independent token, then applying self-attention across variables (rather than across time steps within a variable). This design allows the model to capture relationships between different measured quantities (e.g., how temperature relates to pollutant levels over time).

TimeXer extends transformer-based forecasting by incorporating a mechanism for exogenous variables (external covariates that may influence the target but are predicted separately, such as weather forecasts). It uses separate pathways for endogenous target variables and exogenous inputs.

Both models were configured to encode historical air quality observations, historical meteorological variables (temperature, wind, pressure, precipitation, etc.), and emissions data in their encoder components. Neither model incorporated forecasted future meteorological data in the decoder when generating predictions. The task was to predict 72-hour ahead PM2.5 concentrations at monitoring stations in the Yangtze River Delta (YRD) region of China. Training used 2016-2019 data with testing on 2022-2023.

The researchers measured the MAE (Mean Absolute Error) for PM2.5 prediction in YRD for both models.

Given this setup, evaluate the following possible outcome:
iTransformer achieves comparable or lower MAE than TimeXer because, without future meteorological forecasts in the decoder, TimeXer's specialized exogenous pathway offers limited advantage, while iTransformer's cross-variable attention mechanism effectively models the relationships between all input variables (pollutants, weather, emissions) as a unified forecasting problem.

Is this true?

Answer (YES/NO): YES